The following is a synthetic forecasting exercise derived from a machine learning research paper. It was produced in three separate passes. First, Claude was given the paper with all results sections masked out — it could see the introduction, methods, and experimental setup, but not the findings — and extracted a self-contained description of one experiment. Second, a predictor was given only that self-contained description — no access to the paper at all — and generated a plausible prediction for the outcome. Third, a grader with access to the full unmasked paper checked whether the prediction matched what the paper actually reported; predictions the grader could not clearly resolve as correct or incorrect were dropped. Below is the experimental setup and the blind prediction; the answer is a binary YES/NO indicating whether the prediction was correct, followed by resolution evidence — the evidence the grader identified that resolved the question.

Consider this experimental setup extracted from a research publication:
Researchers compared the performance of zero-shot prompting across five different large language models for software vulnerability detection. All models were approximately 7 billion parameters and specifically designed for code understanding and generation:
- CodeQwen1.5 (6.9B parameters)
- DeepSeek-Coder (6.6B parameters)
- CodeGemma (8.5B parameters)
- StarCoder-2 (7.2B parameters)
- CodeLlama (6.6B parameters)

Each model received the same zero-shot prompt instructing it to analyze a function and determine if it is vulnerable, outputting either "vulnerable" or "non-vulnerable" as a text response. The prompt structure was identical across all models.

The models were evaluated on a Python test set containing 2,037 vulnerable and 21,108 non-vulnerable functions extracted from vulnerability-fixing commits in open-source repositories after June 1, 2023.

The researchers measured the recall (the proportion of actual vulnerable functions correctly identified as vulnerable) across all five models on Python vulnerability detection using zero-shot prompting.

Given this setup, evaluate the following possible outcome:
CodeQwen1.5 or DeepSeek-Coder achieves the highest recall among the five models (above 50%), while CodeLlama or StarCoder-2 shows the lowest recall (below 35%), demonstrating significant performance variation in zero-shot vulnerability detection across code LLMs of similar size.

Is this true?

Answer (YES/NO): NO